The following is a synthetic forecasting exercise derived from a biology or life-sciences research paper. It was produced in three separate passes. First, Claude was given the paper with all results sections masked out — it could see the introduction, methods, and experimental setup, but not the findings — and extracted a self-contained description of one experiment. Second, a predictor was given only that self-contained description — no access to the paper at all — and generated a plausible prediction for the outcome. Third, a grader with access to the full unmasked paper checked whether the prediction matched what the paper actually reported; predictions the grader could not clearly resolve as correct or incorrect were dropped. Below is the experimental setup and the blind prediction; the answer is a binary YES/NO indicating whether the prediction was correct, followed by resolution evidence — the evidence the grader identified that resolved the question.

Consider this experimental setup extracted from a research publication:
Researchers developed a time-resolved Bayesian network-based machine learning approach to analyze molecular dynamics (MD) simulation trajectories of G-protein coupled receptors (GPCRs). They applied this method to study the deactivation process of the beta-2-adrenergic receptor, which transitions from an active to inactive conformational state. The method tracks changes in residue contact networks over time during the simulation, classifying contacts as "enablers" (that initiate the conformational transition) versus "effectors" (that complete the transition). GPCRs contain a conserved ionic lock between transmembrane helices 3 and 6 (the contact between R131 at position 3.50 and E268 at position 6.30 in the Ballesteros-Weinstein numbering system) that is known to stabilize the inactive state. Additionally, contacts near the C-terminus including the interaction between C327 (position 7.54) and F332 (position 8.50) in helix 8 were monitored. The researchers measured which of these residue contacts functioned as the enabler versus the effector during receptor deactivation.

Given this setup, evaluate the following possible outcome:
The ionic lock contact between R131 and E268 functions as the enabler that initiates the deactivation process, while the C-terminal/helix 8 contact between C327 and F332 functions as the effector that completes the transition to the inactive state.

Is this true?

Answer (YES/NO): NO